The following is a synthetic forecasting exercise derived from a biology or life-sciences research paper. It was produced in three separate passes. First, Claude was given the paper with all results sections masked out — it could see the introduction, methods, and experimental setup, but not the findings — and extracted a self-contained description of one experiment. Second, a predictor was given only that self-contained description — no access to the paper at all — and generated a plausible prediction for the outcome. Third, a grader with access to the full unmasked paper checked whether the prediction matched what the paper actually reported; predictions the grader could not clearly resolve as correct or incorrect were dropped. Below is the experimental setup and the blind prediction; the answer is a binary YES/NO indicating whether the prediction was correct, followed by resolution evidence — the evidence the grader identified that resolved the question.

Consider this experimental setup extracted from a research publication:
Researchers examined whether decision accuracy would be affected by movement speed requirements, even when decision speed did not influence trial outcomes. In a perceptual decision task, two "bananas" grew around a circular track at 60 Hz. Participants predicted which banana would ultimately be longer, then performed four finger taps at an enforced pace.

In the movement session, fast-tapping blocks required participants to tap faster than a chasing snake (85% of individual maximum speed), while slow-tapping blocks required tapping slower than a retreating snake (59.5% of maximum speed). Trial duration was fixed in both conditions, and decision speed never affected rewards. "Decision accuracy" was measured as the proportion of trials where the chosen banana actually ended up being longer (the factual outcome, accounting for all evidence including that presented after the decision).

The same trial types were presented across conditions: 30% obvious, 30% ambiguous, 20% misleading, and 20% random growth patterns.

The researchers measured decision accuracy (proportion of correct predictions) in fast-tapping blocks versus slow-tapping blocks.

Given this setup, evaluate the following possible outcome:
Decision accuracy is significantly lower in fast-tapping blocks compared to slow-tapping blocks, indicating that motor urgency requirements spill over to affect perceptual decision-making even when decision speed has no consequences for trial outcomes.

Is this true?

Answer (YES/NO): NO